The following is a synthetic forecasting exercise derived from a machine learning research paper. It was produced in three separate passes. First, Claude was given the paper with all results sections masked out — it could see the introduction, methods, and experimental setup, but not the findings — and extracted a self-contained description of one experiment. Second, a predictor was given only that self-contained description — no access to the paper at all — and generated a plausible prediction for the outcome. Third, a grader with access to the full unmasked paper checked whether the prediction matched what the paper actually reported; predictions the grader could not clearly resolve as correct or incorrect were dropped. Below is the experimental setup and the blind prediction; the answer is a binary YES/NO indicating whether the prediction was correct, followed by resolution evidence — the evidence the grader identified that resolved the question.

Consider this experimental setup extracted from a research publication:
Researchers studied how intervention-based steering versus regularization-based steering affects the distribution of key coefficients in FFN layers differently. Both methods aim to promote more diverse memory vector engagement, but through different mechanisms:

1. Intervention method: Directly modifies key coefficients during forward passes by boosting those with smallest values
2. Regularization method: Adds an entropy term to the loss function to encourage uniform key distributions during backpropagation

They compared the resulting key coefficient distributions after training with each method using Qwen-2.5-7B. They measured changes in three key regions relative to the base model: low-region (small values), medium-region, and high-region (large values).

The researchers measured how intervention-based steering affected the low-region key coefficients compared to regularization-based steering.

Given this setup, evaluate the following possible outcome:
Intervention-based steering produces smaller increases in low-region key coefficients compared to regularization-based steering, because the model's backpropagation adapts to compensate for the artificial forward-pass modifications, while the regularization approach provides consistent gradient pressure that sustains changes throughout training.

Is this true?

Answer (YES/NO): NO